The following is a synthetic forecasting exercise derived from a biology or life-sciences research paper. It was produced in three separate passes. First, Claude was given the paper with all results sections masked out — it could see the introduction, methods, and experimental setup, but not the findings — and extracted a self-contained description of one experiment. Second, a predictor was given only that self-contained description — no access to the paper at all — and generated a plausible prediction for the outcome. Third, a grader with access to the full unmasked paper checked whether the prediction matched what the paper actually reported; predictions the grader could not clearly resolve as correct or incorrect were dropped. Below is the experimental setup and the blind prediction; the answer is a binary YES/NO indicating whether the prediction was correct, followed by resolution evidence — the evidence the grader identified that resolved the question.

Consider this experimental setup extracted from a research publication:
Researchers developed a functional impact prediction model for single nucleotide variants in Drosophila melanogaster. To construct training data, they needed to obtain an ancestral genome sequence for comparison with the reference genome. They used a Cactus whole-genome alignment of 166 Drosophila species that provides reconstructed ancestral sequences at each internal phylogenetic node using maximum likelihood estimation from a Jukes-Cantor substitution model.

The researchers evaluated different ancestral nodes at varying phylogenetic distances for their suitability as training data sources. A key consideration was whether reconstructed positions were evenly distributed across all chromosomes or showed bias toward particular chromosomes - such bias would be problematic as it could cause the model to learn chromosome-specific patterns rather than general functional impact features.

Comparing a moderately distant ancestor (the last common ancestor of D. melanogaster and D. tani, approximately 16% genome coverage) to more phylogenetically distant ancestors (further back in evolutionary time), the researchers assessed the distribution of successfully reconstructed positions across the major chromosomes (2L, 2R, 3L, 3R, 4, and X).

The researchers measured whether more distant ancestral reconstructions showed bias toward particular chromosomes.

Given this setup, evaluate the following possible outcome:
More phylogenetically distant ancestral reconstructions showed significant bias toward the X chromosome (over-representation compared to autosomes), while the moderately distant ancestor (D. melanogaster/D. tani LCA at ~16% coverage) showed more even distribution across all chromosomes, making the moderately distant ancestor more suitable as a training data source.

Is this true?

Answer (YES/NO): NO